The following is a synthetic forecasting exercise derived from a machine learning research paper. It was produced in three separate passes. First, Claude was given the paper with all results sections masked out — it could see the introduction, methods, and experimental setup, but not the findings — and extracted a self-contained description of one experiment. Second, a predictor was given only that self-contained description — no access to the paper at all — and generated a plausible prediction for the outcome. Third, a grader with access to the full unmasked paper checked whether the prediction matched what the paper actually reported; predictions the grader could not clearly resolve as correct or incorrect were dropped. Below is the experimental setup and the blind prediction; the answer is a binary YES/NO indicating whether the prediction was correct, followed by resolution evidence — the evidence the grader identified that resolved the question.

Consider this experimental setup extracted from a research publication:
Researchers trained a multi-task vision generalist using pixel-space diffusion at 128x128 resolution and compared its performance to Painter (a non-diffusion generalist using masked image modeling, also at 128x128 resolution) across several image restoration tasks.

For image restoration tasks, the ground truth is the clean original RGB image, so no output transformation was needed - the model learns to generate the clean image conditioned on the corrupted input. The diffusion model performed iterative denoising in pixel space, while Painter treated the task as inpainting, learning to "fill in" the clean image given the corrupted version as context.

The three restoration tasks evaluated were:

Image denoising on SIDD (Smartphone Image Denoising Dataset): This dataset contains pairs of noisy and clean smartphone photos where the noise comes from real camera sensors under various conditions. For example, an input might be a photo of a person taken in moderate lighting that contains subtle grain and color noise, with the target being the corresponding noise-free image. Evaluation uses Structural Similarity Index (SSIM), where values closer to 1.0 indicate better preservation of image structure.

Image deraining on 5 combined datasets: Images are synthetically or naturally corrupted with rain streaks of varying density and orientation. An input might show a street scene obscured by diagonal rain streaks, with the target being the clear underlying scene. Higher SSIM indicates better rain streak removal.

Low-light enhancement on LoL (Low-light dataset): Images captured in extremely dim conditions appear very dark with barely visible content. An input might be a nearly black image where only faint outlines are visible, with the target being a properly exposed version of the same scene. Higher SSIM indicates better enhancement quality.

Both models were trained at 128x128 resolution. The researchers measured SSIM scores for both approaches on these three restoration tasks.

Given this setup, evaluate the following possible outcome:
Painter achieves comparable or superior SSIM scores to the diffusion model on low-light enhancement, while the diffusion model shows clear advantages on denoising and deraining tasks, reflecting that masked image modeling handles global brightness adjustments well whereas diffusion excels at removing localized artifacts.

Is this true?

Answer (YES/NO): YES